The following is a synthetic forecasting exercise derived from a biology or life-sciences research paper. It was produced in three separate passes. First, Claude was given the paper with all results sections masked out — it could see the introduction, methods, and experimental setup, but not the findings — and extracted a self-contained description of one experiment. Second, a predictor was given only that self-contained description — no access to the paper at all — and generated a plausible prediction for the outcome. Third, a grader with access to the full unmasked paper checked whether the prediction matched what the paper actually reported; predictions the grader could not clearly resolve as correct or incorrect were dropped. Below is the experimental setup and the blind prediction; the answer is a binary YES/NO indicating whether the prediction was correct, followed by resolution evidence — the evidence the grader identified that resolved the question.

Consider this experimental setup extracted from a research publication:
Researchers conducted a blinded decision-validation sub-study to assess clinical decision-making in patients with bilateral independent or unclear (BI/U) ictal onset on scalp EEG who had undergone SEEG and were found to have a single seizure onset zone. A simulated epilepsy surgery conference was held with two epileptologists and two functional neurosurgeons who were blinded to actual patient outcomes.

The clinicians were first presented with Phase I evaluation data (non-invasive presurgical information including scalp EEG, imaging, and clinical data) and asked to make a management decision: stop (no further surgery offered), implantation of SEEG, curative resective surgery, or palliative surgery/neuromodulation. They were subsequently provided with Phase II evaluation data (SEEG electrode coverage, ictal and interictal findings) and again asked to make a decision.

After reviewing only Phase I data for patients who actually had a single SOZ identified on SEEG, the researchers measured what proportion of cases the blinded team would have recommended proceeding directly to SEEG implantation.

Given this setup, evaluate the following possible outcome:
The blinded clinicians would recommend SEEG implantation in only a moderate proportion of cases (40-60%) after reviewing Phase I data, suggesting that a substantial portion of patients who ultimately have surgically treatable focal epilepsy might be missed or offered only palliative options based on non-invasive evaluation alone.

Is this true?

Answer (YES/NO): YES